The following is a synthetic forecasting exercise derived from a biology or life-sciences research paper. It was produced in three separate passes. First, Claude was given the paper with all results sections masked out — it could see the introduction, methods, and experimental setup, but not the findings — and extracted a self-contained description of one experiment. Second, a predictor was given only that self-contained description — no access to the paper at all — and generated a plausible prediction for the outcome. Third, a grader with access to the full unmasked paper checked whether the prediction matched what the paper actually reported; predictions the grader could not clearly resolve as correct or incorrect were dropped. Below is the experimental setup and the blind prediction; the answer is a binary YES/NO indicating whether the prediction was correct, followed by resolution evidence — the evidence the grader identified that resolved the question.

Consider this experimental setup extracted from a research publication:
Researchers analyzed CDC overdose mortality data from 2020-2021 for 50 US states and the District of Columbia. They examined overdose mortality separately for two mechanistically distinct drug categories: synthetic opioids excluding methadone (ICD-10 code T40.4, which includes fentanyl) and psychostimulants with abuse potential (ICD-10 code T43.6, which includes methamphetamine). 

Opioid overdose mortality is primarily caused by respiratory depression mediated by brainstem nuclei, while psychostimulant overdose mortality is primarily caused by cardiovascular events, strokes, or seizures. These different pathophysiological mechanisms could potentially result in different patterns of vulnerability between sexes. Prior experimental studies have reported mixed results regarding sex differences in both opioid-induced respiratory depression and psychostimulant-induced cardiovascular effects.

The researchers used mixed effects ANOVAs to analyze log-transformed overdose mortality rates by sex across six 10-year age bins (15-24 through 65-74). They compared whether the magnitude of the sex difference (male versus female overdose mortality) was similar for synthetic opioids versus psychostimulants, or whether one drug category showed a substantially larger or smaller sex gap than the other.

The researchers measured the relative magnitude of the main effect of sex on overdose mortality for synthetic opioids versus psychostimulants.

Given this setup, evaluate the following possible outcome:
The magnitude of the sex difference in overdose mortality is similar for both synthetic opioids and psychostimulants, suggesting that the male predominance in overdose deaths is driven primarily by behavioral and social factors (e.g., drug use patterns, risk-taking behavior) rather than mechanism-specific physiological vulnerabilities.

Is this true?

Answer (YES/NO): YES